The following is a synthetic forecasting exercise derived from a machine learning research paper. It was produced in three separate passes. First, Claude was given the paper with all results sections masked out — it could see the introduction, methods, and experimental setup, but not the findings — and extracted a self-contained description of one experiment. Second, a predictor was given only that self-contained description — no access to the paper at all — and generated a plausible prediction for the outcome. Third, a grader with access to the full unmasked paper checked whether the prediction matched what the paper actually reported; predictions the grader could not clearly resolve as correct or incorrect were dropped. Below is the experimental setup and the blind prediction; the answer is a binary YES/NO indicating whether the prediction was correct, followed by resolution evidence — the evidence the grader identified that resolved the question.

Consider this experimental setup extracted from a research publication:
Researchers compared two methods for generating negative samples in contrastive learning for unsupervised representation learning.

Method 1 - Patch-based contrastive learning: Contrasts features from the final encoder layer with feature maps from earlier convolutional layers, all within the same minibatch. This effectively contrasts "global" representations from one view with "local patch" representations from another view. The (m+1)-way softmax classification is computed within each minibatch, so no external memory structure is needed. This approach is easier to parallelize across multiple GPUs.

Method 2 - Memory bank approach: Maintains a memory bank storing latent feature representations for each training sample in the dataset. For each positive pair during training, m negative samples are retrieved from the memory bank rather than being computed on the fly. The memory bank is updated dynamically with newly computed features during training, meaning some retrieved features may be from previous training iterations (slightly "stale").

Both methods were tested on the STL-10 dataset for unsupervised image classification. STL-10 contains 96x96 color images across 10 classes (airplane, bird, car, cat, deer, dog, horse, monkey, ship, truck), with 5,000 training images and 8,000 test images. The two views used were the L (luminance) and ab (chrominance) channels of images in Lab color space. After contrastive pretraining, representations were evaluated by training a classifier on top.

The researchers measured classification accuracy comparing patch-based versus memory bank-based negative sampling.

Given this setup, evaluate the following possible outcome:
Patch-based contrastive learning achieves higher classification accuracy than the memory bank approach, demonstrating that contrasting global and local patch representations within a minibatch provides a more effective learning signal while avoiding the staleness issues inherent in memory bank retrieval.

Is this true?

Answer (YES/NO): NO